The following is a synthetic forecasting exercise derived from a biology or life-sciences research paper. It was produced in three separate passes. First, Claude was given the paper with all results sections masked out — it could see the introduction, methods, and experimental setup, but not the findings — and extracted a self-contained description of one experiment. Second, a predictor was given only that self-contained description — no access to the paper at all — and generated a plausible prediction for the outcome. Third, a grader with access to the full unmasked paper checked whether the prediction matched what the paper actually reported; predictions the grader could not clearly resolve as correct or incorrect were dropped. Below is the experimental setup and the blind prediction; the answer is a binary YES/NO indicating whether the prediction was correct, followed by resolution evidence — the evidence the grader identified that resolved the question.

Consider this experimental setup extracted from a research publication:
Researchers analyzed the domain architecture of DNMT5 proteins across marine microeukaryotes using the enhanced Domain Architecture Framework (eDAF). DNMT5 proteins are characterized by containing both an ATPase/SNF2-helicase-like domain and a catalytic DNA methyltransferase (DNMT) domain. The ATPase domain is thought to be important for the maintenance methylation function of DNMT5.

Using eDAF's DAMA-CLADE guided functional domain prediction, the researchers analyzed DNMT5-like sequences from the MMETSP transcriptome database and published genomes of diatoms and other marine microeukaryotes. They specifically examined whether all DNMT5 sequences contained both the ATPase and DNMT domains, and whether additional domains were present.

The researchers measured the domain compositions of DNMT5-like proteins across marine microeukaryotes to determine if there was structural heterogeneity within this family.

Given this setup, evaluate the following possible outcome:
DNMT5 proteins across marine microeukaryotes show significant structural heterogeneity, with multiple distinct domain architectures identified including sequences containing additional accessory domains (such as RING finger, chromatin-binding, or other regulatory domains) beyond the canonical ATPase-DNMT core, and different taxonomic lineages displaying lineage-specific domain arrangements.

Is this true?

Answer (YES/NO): YES